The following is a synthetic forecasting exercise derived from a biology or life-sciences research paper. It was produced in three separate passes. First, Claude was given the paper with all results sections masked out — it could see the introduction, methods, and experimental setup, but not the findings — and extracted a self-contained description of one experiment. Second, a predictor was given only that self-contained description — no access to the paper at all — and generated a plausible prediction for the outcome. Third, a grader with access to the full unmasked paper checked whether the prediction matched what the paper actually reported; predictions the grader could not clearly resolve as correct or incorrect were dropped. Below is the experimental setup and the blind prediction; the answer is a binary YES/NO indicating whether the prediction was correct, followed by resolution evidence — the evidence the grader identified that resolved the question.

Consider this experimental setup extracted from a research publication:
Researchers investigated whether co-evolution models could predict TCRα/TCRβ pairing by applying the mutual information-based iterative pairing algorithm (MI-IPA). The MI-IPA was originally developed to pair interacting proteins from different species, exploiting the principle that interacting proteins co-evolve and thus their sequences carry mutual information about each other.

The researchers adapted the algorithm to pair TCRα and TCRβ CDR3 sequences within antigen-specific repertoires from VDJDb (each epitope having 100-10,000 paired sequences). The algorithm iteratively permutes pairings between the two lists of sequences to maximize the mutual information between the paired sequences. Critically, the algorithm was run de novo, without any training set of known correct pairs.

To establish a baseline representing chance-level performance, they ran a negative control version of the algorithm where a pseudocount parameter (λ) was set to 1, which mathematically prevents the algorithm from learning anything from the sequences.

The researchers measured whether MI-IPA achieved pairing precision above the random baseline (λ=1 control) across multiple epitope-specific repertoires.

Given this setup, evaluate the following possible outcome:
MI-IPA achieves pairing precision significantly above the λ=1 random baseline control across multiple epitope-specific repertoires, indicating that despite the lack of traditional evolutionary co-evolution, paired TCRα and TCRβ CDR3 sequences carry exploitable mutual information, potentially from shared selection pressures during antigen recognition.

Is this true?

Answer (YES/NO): YES